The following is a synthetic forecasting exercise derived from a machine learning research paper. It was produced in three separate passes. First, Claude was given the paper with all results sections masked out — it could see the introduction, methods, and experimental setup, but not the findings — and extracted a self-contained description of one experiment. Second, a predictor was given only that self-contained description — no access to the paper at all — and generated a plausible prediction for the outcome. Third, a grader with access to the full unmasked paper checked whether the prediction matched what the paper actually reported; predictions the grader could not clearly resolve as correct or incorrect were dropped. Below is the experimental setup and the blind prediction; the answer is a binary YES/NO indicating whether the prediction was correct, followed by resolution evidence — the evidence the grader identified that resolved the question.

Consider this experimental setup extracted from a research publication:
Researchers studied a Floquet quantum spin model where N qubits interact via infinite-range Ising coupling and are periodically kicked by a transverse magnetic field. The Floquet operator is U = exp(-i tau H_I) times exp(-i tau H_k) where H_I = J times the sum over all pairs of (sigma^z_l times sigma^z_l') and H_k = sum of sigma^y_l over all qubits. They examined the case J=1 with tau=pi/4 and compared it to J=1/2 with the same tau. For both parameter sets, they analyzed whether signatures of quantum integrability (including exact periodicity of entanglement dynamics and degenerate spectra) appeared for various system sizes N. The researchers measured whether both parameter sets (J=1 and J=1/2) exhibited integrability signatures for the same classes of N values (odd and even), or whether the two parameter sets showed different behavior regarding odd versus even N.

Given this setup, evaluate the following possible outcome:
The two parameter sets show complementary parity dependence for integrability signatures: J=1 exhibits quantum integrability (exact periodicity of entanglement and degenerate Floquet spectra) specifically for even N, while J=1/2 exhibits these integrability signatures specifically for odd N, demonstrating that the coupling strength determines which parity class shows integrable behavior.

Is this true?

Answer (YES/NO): NO